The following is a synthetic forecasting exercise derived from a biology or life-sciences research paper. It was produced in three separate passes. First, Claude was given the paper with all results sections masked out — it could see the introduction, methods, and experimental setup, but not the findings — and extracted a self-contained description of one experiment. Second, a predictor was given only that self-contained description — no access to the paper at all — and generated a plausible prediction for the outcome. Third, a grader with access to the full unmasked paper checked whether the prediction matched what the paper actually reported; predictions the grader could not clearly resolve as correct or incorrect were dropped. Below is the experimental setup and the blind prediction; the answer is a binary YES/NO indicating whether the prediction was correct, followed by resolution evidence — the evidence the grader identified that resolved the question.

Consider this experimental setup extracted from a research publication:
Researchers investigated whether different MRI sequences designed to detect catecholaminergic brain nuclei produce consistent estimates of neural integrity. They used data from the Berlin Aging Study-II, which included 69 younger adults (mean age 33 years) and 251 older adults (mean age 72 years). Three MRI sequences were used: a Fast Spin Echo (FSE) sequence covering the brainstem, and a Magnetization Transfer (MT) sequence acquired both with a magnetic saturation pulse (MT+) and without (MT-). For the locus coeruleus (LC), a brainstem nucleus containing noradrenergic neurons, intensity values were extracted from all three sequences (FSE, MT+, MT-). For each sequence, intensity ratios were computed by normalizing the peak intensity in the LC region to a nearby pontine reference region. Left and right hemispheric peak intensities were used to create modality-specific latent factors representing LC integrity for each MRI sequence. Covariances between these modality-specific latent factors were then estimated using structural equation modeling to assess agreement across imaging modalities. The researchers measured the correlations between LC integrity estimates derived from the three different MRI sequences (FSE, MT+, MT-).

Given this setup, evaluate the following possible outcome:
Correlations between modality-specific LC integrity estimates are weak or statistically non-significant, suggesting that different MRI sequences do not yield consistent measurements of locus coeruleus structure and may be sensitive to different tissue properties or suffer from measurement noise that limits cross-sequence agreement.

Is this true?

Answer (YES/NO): NO